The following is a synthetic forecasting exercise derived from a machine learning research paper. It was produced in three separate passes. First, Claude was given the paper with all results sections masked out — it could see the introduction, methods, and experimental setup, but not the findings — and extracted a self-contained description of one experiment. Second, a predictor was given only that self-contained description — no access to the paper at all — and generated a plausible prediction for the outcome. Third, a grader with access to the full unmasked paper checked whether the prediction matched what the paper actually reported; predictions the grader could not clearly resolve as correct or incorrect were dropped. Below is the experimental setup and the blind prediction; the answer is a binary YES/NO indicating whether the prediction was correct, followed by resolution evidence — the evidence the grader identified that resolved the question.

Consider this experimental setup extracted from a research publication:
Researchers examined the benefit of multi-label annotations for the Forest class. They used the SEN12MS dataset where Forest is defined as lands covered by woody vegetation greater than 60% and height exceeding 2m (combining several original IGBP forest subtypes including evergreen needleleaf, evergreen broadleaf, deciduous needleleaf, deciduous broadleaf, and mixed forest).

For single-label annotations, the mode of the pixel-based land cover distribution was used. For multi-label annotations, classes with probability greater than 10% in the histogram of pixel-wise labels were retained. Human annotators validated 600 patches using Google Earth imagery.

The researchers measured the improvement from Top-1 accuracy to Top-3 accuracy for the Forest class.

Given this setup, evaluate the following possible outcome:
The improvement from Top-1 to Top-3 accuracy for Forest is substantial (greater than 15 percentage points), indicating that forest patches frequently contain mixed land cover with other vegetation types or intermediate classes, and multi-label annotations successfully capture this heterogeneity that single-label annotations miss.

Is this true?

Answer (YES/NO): YES